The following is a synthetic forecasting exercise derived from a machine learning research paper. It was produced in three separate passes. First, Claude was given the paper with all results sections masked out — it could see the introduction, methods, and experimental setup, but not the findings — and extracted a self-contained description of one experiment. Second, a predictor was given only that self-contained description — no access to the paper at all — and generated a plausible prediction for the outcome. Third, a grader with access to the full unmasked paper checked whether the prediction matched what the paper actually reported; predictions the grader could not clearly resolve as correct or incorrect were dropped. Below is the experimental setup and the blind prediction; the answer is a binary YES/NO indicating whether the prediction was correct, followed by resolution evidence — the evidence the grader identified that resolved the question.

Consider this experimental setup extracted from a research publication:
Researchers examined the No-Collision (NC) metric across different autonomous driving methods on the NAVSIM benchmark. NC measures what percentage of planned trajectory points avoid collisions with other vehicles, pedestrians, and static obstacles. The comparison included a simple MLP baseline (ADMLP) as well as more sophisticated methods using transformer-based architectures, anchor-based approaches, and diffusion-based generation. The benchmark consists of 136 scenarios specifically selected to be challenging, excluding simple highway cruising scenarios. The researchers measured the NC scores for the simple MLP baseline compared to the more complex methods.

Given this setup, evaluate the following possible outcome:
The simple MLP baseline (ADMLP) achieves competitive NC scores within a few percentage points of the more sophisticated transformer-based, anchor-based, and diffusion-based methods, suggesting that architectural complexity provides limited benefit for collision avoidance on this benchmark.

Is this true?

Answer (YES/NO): NO